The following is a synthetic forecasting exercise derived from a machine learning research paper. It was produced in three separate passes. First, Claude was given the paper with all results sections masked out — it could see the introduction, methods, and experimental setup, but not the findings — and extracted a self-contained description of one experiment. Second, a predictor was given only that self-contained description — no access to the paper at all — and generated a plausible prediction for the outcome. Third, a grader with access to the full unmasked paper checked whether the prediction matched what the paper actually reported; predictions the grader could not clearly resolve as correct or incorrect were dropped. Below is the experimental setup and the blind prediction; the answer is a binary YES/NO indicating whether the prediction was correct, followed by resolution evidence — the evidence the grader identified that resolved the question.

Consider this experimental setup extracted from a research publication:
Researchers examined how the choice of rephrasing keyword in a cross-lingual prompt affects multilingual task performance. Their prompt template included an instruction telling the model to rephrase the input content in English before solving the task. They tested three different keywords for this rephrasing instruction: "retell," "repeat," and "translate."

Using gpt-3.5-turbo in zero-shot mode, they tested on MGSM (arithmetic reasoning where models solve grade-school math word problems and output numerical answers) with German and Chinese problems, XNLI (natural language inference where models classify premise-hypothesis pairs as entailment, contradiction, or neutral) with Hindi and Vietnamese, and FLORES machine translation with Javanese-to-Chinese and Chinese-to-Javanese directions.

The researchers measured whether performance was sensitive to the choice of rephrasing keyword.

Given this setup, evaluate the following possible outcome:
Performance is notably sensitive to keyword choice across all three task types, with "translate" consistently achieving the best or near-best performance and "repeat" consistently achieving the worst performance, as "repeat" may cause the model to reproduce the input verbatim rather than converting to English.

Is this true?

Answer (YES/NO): NO